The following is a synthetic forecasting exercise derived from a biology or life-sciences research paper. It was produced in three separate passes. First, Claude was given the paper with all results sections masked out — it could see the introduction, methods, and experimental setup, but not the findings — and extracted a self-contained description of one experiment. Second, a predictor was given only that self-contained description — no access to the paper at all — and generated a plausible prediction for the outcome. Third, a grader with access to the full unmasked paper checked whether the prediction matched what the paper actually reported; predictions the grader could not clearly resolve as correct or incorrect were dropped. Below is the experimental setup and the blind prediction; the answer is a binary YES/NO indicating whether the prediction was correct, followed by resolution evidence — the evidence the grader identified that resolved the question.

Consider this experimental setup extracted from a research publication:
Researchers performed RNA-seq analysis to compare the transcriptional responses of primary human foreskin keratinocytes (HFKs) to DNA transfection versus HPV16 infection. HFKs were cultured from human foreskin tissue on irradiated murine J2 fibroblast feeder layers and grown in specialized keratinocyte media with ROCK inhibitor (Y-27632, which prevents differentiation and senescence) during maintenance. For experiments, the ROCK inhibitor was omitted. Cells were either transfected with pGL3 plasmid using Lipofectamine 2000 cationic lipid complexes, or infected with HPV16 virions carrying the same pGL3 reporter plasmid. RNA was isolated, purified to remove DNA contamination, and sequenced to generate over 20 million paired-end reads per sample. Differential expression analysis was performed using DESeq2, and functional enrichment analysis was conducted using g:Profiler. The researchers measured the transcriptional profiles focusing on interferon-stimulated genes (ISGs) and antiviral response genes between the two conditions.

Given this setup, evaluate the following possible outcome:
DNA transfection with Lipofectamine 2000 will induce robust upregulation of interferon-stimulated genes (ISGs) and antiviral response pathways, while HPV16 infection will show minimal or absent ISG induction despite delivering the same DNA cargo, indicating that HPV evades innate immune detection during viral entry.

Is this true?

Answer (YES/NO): YES